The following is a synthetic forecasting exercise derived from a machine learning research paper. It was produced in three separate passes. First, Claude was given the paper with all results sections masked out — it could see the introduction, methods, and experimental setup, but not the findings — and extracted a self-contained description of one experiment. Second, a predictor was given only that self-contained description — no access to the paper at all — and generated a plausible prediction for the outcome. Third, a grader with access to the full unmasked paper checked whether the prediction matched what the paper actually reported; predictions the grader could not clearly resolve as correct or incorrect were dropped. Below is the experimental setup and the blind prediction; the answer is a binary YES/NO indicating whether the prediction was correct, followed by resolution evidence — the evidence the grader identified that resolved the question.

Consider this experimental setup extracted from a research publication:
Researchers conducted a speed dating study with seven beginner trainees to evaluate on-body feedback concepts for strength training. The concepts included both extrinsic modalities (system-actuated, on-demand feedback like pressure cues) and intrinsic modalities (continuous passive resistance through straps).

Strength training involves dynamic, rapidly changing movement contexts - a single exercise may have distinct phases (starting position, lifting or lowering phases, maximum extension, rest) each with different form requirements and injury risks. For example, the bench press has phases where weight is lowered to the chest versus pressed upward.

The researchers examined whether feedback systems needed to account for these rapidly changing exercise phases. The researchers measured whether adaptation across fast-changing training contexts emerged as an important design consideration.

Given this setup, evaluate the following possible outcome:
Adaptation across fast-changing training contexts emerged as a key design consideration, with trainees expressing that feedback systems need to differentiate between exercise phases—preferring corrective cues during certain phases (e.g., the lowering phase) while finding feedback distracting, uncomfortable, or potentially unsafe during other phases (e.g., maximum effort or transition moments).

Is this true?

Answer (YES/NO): NO